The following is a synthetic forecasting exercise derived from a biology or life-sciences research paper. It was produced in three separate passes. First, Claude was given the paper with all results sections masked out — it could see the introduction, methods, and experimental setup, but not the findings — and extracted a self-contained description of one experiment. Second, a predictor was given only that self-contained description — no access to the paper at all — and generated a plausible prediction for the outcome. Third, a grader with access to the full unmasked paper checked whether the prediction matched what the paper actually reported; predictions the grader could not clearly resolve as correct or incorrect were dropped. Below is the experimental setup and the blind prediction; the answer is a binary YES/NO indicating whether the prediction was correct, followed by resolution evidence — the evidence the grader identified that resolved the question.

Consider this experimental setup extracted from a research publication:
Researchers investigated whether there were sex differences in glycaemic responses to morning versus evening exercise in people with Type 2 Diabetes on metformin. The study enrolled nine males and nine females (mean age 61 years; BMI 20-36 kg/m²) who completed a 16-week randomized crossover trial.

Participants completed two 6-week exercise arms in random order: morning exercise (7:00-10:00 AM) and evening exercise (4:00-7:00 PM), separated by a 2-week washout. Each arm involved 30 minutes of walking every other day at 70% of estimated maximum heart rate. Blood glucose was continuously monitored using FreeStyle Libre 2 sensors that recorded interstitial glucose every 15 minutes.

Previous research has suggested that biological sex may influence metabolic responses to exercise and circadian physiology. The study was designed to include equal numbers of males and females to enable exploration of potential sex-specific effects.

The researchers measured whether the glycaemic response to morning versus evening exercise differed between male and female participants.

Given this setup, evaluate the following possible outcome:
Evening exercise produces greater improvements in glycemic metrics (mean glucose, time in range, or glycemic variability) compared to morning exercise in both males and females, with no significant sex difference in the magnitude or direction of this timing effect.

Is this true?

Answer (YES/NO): NO